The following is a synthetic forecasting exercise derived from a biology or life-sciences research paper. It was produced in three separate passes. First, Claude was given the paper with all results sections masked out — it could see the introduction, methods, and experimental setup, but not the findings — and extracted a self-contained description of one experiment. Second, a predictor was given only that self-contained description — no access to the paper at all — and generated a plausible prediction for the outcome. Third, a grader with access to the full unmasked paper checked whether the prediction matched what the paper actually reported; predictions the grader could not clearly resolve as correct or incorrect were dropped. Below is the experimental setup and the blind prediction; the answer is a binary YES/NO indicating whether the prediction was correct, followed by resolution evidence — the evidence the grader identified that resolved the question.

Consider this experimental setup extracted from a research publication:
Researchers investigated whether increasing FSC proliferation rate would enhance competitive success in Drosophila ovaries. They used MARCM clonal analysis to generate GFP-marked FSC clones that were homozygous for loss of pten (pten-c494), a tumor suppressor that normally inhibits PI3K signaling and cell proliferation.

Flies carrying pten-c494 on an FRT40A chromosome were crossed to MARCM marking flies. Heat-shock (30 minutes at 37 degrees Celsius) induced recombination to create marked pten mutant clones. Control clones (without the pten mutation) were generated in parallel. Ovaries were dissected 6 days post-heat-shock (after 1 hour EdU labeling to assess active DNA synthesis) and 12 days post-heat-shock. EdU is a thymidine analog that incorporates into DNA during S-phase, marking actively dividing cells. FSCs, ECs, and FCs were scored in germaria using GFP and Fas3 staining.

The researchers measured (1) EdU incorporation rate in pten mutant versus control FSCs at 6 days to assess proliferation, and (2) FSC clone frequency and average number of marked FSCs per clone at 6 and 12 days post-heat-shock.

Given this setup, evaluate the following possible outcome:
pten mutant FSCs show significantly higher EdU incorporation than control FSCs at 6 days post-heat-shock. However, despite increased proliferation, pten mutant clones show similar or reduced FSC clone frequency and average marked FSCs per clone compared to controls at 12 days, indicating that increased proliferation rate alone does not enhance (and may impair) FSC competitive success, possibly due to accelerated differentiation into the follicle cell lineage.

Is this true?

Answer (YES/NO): NO